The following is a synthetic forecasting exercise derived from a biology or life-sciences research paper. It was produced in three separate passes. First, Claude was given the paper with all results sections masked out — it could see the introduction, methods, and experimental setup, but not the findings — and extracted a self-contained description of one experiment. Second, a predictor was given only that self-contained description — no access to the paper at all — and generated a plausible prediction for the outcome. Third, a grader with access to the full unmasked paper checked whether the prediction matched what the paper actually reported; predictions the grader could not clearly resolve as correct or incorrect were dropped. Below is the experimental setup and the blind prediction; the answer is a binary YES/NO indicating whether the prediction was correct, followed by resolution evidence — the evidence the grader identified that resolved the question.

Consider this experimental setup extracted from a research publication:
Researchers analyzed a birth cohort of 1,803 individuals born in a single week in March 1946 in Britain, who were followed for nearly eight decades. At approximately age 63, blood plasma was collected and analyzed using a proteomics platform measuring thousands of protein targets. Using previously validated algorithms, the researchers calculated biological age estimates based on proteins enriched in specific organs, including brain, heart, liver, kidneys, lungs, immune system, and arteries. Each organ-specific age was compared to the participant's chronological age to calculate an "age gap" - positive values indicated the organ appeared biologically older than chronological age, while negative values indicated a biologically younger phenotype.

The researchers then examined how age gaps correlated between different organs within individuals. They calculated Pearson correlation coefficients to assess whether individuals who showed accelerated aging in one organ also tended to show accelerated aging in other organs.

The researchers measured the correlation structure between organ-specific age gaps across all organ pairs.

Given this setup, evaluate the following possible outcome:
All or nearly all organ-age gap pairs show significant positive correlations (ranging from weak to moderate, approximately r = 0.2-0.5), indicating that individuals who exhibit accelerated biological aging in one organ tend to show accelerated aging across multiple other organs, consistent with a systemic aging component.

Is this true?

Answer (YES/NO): NO